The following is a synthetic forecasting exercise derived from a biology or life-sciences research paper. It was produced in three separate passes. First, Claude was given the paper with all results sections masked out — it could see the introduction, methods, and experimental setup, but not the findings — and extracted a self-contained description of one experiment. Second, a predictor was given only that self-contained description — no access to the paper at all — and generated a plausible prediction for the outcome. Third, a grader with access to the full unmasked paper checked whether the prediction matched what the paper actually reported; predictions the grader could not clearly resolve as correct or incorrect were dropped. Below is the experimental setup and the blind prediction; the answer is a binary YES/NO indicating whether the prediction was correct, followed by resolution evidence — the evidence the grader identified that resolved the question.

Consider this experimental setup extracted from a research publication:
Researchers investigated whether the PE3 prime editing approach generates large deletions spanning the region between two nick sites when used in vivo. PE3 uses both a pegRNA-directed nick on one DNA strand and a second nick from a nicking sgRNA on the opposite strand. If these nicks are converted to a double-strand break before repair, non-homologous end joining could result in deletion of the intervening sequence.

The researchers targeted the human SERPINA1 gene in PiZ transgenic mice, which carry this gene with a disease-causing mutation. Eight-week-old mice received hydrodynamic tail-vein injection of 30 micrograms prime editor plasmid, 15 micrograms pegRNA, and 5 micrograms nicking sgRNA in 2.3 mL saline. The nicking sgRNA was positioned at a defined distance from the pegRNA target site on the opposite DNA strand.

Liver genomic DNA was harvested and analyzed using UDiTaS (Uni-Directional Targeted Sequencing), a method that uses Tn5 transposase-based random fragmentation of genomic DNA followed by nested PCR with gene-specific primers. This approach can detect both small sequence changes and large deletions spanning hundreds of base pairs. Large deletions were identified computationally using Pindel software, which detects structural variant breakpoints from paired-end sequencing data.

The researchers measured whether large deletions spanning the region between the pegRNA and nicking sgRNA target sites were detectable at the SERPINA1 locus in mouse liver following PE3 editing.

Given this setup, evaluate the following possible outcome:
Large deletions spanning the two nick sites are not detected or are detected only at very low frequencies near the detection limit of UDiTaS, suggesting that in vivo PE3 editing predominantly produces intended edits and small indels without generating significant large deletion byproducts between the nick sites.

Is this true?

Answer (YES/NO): NO